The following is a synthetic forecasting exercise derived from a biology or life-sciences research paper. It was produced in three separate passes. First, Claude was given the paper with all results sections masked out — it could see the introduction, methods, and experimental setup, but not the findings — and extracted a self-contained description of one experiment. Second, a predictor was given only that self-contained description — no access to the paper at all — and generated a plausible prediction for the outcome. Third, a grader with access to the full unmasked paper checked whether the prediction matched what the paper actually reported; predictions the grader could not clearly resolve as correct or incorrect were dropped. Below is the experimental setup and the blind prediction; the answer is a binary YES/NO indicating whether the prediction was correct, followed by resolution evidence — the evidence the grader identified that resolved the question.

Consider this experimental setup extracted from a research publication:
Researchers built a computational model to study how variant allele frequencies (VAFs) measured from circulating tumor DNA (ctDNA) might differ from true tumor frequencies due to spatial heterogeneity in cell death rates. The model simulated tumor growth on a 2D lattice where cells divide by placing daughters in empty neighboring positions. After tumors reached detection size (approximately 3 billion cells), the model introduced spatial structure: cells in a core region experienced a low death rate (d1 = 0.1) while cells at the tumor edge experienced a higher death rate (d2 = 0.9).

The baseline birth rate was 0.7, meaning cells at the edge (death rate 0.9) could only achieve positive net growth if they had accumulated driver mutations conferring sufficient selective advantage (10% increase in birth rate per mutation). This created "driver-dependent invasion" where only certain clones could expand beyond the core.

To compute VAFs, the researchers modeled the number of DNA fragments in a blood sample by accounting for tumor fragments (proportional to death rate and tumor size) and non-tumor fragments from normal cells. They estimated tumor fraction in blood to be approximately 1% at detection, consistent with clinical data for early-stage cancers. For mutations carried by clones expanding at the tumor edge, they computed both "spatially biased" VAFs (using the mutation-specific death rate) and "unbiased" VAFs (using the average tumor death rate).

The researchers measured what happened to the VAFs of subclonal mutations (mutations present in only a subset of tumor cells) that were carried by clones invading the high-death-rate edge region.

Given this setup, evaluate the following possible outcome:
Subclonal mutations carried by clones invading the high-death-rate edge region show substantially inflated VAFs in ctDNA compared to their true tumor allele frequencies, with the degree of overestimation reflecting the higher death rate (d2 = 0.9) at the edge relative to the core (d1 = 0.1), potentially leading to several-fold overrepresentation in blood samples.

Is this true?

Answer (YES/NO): YES